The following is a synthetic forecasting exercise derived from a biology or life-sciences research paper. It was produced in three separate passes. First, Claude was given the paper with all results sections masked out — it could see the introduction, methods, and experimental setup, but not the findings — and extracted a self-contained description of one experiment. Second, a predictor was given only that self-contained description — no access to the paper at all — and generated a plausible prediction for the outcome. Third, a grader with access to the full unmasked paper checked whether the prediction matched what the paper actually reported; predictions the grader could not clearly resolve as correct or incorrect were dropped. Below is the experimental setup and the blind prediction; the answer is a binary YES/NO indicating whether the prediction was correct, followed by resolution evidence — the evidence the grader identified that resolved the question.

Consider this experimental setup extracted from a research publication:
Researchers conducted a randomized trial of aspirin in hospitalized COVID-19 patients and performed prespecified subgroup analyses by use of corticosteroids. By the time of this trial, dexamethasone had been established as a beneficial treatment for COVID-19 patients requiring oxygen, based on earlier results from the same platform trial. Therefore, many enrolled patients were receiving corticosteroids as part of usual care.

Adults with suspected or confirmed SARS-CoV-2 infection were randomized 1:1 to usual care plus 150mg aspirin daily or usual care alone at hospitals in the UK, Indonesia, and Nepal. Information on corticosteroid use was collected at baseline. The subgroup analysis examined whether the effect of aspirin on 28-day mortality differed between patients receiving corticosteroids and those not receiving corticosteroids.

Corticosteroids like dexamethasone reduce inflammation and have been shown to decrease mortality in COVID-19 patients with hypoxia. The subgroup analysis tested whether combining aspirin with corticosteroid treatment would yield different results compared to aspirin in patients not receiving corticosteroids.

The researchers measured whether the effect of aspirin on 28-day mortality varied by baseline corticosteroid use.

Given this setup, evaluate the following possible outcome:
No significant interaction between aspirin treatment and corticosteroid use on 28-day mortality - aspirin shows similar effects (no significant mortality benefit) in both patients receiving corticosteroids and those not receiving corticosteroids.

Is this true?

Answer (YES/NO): YES